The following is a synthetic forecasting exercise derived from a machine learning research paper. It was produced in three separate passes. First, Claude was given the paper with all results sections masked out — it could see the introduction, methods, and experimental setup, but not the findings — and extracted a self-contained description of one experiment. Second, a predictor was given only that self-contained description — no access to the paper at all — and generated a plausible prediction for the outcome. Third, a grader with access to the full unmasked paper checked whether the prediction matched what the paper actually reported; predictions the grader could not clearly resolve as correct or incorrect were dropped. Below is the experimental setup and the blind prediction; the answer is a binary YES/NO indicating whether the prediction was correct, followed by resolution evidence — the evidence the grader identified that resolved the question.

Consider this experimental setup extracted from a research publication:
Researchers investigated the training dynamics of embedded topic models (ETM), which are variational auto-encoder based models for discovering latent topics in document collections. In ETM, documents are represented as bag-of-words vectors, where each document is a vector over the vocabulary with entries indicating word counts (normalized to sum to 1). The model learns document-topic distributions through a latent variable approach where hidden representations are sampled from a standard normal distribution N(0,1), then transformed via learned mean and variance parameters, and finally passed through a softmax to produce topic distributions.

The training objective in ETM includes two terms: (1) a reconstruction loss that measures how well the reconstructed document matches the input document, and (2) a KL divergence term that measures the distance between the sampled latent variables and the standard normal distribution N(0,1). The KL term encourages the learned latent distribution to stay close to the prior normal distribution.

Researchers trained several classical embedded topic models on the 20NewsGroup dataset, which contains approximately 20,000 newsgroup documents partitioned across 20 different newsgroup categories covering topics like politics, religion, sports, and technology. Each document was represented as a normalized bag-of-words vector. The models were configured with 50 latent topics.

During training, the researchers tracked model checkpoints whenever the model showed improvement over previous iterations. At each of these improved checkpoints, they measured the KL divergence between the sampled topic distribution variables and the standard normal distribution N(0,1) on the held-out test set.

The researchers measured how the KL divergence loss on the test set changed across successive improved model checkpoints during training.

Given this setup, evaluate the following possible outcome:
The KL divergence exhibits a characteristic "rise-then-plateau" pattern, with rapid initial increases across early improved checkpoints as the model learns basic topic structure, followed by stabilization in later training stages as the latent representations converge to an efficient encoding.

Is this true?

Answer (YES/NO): NO